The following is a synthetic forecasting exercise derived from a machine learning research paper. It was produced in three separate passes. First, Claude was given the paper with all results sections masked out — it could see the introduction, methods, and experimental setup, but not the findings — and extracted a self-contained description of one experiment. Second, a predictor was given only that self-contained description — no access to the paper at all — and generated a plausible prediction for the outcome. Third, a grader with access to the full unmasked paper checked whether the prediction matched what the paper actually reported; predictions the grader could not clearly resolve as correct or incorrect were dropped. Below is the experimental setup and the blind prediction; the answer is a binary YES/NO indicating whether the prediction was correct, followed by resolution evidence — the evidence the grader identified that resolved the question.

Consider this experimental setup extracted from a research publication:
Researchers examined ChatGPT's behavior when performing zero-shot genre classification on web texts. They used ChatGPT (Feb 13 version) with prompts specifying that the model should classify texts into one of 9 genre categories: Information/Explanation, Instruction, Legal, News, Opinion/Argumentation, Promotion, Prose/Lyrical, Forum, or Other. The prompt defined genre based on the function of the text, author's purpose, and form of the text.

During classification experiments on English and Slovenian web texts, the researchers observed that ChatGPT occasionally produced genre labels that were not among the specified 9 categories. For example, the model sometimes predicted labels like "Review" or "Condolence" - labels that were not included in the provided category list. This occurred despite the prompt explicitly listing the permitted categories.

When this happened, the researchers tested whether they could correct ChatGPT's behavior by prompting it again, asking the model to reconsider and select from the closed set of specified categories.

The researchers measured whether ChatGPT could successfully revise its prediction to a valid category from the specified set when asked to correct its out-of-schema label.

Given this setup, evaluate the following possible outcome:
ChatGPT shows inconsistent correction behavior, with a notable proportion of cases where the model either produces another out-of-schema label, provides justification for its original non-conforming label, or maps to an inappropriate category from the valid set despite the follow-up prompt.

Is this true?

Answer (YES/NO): NO